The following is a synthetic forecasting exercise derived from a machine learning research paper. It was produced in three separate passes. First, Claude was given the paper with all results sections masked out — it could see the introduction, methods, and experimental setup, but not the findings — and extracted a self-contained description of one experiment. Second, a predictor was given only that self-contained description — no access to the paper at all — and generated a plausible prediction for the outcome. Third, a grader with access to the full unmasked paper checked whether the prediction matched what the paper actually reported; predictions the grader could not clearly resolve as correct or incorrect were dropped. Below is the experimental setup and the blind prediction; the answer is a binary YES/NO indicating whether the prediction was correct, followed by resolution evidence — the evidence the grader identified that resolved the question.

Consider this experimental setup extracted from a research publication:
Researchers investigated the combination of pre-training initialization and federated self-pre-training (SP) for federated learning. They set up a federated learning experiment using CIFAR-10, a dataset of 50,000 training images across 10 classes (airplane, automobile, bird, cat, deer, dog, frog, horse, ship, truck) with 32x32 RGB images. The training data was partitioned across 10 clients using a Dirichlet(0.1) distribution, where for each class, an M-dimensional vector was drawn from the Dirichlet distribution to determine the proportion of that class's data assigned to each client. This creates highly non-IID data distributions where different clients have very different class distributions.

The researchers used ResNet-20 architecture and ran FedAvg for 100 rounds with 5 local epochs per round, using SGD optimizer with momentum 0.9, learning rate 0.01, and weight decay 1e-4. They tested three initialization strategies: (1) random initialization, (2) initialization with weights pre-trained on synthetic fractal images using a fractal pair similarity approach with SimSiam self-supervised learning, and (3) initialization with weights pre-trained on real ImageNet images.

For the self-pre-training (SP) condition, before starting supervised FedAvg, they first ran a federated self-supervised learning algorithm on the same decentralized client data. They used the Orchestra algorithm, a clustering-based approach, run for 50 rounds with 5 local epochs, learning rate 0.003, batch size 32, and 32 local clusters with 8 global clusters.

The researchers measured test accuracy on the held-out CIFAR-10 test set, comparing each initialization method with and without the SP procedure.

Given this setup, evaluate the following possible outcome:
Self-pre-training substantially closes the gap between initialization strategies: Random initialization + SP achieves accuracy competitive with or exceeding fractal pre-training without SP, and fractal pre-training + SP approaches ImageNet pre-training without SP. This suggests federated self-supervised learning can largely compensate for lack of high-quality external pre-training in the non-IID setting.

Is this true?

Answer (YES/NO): NO